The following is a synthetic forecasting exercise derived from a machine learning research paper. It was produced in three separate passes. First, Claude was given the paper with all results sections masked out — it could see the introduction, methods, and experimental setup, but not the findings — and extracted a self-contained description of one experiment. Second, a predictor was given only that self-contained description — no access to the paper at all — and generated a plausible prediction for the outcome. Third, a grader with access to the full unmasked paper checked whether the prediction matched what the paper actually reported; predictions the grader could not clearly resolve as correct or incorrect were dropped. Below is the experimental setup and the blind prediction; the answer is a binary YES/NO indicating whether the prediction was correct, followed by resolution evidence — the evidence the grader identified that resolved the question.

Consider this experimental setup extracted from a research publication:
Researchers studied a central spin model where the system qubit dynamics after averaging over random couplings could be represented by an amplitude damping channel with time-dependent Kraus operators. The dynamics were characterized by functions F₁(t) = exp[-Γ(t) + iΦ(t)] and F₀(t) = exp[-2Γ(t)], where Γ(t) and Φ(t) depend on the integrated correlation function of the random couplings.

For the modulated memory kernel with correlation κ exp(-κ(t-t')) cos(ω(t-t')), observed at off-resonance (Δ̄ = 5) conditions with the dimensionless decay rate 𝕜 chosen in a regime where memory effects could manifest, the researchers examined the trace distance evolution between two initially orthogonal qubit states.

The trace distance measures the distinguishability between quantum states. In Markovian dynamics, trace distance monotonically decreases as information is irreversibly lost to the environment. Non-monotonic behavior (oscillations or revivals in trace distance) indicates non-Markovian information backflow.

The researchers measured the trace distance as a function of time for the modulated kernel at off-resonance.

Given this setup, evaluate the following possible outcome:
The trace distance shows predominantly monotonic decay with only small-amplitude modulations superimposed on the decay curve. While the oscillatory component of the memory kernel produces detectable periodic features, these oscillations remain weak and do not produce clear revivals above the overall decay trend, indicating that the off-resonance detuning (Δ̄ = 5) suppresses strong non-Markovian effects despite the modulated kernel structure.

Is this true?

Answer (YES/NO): NO